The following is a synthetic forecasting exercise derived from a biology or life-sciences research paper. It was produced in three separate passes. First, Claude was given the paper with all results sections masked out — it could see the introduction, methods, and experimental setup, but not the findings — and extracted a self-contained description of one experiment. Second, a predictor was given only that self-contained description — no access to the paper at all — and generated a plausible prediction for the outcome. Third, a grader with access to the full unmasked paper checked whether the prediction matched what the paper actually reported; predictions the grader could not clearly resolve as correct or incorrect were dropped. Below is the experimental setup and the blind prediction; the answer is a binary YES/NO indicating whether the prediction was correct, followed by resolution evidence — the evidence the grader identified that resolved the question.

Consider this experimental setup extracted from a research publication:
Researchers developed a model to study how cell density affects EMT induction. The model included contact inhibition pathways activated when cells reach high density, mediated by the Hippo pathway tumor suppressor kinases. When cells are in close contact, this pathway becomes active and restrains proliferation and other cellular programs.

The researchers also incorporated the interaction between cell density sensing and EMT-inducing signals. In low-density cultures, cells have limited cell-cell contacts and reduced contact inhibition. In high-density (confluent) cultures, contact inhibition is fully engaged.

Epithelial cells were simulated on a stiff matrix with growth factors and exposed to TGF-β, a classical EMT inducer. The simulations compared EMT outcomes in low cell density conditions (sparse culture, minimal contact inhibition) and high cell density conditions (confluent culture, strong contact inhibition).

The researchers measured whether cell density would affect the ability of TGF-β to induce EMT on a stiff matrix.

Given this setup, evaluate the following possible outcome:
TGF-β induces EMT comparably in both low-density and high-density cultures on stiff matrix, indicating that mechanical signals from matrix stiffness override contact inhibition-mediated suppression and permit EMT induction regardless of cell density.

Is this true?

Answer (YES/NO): NO